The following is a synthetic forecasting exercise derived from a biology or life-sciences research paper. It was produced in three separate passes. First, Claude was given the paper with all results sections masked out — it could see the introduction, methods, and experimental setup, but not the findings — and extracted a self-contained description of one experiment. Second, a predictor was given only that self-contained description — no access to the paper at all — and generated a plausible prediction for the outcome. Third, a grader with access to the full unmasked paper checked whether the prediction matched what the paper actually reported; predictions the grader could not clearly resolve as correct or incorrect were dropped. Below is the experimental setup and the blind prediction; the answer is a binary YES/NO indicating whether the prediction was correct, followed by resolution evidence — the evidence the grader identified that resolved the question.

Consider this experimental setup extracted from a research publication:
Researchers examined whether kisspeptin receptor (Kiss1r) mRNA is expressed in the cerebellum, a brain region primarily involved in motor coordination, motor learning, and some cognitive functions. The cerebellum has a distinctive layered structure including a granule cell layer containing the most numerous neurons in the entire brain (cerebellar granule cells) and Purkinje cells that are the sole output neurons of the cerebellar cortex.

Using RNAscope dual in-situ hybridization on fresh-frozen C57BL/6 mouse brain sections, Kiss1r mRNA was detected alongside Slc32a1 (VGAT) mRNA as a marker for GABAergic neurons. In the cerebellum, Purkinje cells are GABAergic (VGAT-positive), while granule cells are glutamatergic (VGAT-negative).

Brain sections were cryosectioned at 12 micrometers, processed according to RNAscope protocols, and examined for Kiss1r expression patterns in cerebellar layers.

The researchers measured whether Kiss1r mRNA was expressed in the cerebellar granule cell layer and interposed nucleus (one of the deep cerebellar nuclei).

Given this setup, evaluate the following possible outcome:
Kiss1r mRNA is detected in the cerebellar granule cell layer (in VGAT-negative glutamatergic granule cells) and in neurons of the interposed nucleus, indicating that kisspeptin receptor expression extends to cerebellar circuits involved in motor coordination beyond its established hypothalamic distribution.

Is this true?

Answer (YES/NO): YES